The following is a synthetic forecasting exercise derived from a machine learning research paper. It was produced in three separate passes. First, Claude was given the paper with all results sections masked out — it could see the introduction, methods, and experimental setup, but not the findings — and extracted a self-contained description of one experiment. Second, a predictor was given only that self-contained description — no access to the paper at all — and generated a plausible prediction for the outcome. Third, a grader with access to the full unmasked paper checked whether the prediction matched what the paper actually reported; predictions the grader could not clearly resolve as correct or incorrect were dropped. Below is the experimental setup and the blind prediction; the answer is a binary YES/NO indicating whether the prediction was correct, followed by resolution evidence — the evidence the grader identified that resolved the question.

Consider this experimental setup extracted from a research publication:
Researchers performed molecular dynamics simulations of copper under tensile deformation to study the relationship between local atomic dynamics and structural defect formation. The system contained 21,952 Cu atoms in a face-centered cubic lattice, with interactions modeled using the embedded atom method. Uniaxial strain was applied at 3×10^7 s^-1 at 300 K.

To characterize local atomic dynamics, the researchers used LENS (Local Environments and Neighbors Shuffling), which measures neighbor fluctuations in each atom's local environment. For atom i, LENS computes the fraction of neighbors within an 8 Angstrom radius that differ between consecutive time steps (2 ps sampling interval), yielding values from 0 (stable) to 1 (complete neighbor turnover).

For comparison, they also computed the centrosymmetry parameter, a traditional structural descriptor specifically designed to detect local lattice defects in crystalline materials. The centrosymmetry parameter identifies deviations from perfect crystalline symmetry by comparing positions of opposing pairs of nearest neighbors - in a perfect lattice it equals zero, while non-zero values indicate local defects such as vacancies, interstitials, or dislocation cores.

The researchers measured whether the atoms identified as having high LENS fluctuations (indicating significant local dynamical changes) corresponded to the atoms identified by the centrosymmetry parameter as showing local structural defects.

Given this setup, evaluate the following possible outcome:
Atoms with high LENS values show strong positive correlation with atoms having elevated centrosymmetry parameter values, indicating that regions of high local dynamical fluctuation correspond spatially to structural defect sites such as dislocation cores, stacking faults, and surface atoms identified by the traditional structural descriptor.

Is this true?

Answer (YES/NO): NO